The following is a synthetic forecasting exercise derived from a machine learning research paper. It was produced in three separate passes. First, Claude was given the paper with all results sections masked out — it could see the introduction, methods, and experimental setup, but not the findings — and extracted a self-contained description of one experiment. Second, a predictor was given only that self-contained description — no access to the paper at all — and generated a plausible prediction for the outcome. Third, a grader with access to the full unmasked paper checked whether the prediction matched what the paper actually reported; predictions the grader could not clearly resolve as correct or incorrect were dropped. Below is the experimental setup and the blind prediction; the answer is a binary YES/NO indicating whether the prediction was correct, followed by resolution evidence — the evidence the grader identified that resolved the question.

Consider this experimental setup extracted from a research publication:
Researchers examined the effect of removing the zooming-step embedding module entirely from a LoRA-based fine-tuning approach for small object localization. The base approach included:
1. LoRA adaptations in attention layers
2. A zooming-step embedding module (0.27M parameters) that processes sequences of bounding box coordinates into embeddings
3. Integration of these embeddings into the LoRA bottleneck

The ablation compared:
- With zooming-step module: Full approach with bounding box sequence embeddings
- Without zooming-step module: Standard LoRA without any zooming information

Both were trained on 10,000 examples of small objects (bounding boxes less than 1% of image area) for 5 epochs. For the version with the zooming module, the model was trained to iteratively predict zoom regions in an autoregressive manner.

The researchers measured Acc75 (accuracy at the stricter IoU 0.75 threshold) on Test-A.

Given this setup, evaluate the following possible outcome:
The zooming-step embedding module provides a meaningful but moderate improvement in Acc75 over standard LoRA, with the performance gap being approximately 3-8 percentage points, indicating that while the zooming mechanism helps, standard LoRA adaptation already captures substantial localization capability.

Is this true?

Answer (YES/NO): NO